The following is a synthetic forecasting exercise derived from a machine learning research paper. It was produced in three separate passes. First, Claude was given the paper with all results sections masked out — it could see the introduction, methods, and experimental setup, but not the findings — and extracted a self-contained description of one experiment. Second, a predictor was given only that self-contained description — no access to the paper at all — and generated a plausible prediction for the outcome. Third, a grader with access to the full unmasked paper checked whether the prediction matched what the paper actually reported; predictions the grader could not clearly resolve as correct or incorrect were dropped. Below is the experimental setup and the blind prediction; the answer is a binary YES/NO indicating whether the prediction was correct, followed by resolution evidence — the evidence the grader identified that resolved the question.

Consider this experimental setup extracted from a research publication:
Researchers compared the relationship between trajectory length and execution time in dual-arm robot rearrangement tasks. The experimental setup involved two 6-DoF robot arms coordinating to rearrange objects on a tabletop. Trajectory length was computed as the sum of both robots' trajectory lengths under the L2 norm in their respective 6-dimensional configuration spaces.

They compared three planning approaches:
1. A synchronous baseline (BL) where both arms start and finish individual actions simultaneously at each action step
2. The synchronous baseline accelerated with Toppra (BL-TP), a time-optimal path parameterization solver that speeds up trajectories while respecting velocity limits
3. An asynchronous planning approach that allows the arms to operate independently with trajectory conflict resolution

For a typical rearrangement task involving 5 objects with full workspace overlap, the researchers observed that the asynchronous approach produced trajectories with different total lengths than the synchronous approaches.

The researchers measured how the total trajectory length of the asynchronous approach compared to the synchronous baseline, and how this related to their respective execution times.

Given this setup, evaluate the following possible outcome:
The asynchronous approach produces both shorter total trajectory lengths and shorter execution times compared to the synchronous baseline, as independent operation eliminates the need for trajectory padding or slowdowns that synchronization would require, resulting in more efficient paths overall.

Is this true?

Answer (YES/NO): NO